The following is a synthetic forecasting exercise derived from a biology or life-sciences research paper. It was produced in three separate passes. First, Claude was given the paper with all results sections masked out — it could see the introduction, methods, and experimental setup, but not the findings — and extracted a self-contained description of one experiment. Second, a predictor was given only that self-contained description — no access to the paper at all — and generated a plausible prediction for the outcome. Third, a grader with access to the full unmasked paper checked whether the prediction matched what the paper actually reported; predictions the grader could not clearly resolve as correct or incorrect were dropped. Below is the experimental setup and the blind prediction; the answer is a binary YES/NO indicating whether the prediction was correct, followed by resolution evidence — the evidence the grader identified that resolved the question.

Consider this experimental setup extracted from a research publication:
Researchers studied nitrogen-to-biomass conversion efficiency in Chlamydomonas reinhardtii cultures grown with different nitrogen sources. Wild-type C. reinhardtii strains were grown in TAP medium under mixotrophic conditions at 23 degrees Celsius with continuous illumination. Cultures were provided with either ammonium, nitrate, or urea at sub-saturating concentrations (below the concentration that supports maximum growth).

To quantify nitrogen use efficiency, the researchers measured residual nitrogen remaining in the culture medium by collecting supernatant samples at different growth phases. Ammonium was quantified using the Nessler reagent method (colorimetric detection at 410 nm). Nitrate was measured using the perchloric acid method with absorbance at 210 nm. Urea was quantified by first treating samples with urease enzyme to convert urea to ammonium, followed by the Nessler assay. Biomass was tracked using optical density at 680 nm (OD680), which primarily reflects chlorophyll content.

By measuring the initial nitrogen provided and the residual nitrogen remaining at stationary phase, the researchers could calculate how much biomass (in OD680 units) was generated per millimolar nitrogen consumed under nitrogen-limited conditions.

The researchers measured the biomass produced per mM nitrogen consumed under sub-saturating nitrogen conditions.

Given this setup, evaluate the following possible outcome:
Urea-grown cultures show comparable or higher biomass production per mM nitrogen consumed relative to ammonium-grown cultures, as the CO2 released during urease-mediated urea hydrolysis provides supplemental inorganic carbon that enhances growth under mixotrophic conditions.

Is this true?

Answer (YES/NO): NO